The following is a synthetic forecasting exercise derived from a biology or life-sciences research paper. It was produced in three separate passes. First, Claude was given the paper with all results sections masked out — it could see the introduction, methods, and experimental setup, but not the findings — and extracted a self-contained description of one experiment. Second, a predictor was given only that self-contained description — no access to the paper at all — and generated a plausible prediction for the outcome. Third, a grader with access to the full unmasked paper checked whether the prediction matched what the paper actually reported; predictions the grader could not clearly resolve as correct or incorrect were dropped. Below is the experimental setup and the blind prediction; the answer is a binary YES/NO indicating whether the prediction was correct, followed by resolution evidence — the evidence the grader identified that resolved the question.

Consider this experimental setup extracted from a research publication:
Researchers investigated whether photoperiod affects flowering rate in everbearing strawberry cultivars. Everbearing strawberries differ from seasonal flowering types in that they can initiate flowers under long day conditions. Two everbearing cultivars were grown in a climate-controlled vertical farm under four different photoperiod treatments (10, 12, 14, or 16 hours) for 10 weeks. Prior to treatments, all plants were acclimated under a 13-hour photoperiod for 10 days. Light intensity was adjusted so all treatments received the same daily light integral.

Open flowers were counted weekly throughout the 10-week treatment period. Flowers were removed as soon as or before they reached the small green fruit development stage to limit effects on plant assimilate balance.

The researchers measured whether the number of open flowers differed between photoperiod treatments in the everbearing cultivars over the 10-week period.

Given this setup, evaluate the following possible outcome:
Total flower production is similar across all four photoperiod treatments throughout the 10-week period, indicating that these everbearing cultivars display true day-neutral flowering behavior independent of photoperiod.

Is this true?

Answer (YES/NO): NO